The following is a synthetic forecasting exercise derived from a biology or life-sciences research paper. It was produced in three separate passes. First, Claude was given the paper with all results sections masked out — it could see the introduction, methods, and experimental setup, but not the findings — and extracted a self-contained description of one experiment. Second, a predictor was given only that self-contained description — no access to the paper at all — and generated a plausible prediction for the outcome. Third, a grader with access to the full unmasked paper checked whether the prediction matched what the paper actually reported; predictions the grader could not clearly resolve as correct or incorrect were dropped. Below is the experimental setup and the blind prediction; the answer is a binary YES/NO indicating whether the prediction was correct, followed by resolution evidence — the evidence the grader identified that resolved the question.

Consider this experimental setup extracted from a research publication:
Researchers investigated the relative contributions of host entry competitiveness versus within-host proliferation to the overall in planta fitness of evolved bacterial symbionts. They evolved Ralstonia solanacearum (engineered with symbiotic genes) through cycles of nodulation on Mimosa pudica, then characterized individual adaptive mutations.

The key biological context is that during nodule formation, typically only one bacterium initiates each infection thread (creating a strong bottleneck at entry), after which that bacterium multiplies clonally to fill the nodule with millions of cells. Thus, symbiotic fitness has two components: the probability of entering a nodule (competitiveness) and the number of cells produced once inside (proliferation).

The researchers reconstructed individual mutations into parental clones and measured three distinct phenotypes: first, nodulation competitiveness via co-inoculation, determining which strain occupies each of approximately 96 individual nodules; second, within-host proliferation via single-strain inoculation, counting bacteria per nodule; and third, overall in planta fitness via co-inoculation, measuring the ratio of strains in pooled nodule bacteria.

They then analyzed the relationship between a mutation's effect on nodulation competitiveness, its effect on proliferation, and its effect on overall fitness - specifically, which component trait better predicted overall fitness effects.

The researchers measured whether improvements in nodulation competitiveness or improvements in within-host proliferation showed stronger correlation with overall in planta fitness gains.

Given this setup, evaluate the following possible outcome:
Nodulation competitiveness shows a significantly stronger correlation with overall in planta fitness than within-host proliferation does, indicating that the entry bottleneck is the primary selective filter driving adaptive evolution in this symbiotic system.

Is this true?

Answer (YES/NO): YES